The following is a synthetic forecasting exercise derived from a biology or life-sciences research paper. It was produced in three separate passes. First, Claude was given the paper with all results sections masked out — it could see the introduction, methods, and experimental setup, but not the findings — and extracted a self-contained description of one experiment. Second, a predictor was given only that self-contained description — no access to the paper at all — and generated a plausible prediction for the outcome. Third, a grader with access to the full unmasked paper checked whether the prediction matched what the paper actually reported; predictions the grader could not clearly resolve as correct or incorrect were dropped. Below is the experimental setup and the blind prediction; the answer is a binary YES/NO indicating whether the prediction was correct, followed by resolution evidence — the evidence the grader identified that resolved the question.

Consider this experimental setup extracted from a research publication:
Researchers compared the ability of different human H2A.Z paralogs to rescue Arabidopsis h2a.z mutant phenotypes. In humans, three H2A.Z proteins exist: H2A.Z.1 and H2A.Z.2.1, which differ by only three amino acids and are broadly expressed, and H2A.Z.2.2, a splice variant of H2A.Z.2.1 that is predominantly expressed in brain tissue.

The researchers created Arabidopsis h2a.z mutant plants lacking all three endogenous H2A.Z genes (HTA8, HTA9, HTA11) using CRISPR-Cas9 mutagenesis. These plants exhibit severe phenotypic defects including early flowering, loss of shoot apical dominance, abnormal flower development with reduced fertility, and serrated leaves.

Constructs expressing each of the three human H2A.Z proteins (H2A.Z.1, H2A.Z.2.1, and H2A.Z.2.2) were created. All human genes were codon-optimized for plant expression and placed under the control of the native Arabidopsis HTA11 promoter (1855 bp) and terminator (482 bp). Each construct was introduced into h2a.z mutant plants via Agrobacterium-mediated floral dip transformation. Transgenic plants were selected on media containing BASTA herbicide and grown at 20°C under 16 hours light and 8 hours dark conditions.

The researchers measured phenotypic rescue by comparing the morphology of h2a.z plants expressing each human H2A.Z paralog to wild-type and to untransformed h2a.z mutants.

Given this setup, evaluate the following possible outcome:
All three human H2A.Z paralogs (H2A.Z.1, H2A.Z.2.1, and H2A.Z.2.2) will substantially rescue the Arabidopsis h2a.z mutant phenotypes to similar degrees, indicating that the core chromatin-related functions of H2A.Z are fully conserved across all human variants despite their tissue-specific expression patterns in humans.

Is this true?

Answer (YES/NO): NO